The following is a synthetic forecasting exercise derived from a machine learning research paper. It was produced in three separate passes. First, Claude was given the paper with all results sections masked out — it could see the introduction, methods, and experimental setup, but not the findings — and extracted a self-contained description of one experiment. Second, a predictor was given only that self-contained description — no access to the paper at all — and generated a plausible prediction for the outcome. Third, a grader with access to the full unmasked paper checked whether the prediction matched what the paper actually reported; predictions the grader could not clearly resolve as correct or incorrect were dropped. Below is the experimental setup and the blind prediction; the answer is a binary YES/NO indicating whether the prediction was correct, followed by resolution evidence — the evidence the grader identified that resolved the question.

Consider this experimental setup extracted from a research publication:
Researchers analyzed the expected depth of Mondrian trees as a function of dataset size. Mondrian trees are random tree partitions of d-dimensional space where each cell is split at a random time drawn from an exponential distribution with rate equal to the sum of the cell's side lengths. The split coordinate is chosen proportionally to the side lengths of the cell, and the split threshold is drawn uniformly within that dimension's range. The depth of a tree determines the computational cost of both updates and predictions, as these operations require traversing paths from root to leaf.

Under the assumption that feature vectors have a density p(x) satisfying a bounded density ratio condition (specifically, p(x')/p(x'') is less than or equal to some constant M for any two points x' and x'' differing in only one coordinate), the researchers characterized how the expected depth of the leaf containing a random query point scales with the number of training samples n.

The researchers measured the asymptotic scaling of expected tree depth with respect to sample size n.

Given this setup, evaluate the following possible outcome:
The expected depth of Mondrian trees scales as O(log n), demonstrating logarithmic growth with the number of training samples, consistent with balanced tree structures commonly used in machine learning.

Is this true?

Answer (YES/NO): YES